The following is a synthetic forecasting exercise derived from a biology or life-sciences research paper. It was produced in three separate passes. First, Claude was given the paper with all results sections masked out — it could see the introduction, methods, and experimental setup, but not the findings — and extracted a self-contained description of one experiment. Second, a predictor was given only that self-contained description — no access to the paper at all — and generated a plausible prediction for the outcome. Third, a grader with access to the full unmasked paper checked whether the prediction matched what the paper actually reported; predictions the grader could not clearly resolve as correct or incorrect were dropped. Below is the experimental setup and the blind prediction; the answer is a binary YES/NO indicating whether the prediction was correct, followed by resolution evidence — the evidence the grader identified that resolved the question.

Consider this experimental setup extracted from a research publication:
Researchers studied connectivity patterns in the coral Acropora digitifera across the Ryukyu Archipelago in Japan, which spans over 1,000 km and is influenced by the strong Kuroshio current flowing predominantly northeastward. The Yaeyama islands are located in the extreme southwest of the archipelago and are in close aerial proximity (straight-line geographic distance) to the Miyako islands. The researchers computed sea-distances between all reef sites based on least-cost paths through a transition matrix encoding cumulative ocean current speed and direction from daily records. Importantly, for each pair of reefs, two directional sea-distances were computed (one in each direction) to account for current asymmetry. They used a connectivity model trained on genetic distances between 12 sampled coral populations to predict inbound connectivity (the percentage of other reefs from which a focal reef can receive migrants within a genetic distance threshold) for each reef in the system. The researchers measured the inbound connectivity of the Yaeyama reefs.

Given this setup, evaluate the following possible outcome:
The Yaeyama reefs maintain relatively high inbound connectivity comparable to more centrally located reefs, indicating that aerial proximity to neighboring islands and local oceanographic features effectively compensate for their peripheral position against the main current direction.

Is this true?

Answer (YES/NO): NO